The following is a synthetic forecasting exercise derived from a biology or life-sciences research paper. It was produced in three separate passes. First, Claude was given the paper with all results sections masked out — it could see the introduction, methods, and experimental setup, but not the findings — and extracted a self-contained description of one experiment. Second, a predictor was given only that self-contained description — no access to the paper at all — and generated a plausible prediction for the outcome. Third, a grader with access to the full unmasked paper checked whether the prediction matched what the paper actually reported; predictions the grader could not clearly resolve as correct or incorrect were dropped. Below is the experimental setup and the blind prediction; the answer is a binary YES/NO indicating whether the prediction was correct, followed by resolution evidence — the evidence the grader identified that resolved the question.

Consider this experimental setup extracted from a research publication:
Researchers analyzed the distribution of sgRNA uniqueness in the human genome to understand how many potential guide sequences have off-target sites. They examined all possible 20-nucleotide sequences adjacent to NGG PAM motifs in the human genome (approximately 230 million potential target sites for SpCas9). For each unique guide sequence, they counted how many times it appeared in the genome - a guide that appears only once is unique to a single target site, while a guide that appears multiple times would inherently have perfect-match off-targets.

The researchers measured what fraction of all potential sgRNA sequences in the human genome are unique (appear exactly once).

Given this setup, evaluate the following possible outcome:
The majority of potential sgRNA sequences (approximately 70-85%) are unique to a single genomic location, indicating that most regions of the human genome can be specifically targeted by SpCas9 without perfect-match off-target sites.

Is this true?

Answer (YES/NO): NO